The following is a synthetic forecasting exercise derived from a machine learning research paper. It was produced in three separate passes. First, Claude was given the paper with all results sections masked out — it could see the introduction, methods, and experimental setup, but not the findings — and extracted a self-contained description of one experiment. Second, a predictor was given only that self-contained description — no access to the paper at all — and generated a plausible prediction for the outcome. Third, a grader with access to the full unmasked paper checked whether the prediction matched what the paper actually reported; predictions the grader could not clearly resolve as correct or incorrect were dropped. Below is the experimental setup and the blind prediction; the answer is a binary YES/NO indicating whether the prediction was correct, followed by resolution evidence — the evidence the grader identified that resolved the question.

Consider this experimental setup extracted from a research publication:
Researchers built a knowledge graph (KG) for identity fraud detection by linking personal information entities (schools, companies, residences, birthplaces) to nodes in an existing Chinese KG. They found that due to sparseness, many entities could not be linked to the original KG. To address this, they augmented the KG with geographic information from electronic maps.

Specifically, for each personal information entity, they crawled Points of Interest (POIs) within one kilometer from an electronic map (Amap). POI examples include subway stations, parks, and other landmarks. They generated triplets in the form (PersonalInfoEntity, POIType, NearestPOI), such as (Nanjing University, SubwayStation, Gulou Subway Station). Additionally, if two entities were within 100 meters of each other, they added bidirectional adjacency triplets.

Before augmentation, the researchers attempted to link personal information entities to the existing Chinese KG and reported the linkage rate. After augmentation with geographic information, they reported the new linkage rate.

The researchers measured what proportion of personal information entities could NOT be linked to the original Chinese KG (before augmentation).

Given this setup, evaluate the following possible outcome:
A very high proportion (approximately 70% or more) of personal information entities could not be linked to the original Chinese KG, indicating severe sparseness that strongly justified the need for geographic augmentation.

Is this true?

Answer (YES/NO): NO